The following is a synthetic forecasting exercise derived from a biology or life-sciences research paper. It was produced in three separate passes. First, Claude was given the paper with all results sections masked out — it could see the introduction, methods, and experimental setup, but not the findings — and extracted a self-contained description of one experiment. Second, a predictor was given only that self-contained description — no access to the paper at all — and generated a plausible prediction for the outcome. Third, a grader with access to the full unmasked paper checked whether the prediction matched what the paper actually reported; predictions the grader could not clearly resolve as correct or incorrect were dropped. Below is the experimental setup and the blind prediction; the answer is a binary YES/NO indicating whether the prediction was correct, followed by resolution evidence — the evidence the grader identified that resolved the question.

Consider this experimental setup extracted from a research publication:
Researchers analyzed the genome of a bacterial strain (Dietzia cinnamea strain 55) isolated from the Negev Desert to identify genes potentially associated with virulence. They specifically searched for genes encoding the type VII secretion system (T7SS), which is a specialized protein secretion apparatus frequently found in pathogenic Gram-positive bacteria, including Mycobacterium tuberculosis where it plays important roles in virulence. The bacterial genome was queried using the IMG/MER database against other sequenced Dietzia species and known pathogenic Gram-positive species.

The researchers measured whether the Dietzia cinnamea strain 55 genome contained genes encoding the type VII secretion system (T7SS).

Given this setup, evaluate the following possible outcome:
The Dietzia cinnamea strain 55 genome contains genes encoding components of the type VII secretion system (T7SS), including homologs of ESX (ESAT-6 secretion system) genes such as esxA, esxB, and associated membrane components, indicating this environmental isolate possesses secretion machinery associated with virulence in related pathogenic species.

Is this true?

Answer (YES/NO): NO